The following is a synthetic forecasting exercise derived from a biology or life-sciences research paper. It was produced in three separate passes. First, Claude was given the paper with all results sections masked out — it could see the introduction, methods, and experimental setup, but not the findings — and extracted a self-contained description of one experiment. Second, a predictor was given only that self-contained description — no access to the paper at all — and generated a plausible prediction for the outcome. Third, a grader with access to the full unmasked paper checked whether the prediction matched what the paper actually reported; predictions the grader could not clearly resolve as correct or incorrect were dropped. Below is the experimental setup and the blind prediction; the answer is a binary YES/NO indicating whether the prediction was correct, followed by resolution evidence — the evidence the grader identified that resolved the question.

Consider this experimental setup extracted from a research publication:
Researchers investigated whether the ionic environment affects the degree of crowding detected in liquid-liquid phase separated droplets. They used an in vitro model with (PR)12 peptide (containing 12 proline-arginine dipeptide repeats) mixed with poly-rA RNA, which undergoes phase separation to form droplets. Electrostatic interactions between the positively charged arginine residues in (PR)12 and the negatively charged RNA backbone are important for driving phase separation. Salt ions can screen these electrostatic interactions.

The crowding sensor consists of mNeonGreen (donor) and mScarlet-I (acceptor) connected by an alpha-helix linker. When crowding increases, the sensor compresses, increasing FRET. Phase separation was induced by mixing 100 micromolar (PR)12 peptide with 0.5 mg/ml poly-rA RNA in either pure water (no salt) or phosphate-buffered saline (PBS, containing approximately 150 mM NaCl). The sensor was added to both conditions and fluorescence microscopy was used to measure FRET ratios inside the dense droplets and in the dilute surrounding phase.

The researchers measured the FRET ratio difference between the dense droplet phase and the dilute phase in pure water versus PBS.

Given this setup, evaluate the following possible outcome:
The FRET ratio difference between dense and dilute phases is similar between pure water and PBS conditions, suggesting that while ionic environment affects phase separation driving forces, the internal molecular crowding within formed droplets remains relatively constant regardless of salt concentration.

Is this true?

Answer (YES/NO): NO